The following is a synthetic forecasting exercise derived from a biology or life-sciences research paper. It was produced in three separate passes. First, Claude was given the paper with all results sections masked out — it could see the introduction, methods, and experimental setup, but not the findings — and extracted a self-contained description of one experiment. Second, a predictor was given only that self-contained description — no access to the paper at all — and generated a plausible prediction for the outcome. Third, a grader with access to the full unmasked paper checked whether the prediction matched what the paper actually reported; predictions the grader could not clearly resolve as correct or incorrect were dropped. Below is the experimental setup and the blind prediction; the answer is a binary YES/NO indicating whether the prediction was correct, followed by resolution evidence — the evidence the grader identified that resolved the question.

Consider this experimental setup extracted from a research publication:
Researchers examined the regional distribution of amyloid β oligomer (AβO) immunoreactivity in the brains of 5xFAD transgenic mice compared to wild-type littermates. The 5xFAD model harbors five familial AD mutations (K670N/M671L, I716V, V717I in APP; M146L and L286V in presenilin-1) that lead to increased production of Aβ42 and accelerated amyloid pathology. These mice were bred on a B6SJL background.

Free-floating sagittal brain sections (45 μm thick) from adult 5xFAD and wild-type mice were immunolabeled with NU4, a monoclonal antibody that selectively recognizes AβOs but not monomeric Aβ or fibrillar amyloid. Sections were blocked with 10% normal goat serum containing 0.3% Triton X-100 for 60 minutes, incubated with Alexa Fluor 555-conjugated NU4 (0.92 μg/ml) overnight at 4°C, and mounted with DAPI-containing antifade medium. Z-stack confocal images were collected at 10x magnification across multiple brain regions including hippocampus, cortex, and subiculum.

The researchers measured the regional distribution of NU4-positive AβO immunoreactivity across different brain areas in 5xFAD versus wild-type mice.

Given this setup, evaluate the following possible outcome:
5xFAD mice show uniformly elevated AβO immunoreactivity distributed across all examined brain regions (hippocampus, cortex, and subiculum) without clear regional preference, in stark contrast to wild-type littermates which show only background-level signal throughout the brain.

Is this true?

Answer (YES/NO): NO